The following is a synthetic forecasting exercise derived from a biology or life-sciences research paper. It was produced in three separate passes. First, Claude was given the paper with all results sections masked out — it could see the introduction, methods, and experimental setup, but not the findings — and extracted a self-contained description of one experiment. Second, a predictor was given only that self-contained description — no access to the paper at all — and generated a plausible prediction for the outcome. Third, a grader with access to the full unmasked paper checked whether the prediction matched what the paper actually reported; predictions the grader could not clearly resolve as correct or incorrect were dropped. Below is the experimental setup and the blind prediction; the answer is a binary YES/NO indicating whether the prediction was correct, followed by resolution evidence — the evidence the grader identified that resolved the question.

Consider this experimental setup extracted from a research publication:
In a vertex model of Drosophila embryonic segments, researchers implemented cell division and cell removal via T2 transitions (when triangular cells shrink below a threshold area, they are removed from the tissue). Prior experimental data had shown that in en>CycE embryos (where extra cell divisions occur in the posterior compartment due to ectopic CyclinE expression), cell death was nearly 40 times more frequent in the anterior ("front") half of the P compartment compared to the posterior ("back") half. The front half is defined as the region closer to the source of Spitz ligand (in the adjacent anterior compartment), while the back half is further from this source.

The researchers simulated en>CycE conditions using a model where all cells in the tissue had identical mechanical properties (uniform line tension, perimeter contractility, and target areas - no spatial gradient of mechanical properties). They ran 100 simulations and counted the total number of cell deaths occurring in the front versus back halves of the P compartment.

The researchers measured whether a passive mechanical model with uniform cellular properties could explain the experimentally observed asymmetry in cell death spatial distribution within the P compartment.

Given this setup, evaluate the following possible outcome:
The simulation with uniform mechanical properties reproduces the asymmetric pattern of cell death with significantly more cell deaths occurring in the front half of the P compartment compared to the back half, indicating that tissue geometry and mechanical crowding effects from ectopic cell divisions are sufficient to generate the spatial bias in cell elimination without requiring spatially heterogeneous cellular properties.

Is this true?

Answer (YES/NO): NO